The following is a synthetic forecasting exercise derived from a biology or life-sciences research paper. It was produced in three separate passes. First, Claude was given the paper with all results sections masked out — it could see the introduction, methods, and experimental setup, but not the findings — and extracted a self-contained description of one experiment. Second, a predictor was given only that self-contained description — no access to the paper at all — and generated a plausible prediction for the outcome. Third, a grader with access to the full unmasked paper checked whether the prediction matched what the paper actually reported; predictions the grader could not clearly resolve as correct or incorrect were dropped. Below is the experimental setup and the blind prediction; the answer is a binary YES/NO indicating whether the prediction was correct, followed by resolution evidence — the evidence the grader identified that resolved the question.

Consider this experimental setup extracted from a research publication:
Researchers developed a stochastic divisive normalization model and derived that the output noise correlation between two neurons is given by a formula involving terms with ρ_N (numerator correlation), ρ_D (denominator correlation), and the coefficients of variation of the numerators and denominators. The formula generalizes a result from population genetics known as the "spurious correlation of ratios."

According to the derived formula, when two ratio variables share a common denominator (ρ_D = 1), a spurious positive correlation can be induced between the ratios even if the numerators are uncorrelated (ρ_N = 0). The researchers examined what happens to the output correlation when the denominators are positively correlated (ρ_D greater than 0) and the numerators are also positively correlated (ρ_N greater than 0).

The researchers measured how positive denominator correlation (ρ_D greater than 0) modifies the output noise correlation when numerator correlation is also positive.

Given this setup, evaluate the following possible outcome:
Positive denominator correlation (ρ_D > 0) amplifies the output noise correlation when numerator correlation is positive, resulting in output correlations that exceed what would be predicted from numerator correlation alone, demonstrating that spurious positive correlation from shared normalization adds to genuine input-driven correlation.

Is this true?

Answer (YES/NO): YES